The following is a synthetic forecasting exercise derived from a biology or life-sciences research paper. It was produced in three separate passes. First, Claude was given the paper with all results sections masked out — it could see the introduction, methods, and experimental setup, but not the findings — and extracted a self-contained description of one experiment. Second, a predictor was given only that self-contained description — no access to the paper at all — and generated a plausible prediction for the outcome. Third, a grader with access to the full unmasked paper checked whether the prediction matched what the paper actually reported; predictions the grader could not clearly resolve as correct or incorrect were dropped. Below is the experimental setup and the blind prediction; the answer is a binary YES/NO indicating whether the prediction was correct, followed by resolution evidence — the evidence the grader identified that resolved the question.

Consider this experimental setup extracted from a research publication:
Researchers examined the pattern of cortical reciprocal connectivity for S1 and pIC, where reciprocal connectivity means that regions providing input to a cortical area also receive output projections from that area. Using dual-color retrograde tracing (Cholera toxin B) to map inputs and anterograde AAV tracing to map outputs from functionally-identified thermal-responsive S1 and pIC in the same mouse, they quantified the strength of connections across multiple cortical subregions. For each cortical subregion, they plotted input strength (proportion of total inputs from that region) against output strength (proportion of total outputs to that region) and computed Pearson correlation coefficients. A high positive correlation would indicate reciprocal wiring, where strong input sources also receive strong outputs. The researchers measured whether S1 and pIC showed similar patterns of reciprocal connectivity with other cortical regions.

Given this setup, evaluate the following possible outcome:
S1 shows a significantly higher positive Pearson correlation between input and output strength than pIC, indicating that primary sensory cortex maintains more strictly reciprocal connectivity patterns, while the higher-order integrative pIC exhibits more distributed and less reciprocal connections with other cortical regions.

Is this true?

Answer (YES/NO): NO